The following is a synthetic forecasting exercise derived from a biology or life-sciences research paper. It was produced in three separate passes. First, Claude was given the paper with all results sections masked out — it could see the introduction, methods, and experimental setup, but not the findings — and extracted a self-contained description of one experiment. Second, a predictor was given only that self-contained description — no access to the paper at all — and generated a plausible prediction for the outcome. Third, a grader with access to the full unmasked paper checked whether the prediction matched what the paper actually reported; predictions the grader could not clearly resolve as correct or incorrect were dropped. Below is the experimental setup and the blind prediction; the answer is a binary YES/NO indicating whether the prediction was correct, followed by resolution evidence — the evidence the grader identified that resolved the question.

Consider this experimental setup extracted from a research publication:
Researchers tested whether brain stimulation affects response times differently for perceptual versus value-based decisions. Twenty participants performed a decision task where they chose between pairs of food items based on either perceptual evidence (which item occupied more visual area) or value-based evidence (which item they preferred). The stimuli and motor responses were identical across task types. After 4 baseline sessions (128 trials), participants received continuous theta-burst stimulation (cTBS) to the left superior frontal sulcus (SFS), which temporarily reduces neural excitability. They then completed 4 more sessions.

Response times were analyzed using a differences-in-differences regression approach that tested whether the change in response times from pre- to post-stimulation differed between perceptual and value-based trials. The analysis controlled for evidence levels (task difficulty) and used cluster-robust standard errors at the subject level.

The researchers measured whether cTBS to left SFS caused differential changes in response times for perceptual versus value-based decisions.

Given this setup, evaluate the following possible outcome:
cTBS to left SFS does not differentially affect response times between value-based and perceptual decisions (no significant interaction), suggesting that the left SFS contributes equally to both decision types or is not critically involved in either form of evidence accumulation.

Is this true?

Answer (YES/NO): NO